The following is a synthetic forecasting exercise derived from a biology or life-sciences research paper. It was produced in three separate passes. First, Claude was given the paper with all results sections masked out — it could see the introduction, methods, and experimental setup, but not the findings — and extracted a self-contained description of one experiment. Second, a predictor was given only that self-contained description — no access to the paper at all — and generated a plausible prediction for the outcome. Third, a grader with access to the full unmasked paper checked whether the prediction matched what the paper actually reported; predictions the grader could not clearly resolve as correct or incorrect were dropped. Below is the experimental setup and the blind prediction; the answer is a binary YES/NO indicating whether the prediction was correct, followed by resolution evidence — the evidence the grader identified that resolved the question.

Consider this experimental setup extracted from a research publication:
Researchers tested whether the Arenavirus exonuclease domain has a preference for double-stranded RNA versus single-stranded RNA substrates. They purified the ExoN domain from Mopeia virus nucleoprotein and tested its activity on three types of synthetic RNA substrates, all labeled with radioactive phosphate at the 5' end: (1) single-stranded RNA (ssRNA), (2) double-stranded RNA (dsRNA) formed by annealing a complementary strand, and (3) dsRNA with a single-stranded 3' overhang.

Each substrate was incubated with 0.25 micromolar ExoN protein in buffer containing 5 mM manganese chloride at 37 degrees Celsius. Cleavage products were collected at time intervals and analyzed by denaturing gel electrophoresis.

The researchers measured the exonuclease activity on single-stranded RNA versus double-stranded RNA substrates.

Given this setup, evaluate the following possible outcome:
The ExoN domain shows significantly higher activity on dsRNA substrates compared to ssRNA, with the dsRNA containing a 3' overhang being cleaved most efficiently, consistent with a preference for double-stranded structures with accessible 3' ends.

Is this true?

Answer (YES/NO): NO